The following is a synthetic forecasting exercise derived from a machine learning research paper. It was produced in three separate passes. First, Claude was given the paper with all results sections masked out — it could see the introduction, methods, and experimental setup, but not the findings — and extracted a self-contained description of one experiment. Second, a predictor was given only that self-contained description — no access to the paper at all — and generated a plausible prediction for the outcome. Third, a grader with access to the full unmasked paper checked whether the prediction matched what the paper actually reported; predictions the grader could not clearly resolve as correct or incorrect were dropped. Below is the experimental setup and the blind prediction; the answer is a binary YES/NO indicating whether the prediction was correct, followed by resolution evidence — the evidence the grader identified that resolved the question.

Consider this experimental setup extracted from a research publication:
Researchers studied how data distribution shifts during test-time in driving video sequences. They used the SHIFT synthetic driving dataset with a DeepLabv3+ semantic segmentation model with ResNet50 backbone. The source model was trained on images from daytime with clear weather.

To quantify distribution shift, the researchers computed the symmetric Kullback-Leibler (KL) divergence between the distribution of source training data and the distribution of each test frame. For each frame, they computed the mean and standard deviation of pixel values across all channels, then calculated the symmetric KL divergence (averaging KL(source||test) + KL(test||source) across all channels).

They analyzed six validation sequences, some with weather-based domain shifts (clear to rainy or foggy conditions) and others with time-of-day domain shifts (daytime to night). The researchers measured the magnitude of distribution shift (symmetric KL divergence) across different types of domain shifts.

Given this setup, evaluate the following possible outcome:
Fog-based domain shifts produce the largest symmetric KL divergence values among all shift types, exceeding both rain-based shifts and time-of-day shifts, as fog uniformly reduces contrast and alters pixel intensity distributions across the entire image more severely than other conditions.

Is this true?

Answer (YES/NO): NO